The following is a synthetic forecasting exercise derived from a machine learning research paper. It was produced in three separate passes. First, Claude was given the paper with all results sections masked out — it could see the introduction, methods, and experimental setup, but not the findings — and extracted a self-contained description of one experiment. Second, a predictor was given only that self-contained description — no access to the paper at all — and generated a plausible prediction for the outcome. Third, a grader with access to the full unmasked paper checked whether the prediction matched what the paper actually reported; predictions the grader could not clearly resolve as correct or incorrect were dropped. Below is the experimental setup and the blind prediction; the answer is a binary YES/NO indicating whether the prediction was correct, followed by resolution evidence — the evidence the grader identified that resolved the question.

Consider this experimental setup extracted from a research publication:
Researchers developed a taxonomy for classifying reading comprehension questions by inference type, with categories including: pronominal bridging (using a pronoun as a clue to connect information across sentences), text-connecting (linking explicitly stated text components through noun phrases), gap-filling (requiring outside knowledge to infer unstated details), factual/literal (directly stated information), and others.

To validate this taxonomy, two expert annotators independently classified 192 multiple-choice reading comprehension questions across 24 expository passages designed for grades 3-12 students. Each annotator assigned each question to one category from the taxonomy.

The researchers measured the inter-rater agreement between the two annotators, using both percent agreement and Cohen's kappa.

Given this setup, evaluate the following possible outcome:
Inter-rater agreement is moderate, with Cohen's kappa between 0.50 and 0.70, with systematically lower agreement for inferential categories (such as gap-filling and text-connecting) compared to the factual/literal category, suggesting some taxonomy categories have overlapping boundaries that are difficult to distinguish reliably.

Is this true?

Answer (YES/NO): NO